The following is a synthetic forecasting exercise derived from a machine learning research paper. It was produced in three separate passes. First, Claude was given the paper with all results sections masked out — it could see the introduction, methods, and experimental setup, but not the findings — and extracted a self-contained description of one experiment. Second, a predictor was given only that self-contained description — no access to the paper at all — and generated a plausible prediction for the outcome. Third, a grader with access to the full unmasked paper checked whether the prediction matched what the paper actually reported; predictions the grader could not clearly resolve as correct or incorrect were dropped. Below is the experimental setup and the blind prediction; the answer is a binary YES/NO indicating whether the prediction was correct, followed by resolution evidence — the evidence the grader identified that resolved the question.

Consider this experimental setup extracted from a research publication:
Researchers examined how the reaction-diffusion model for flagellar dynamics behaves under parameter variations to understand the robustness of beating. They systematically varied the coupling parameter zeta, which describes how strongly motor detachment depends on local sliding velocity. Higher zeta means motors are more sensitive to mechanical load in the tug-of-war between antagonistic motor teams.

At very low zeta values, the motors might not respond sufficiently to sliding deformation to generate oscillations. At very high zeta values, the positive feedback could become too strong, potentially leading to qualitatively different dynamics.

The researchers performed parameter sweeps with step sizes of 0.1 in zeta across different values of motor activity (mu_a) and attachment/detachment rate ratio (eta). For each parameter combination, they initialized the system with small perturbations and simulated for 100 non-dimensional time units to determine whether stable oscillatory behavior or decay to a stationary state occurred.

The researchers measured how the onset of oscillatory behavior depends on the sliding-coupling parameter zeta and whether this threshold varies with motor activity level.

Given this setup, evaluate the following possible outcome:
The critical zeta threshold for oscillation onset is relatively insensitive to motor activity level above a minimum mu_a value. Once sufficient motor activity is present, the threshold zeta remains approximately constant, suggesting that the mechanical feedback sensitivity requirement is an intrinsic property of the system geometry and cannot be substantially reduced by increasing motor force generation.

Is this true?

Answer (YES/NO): NO